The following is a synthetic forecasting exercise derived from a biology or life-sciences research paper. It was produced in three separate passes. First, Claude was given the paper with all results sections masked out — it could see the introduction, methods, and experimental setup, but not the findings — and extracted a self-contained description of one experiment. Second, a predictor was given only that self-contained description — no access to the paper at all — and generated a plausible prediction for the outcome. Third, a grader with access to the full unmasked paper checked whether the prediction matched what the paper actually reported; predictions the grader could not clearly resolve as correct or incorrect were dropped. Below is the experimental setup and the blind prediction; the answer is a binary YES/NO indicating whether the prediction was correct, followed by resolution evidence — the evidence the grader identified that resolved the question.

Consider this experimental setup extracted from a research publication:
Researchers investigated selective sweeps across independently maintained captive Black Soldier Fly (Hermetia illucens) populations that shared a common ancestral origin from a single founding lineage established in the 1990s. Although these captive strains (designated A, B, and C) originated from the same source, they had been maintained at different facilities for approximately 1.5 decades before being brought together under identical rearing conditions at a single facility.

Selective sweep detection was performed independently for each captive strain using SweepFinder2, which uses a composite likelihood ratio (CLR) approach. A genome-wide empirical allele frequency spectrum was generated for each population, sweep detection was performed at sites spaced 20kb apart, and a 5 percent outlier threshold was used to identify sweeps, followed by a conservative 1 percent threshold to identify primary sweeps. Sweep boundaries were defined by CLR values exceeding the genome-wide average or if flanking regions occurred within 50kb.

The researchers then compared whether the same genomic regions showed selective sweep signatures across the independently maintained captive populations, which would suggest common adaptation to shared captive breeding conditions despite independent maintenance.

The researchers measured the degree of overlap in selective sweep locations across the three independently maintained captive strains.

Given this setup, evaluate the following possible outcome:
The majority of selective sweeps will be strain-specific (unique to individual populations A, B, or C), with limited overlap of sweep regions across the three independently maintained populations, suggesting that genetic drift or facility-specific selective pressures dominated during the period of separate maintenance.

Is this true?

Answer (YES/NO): NO